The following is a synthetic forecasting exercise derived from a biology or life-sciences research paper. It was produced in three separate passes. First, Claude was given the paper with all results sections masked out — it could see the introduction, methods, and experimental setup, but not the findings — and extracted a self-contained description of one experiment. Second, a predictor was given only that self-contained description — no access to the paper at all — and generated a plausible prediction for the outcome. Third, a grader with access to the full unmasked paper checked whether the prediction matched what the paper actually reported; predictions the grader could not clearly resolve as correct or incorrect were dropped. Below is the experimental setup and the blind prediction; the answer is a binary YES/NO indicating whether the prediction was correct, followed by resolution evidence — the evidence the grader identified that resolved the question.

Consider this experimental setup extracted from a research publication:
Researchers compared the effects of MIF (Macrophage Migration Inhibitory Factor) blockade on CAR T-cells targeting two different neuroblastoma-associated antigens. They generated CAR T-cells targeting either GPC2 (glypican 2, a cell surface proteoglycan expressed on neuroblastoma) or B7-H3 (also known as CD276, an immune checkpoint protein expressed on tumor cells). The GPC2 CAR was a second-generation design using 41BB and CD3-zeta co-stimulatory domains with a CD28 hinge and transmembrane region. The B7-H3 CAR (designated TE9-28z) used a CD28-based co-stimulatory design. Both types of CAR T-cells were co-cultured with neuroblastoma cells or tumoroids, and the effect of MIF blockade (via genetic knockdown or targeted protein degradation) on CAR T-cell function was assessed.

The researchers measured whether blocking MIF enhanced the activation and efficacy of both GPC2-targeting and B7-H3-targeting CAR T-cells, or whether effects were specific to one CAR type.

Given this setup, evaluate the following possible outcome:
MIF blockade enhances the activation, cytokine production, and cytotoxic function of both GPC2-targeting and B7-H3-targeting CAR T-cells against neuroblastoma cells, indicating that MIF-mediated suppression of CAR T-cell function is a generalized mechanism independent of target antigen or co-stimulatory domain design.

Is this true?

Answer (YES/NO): YES